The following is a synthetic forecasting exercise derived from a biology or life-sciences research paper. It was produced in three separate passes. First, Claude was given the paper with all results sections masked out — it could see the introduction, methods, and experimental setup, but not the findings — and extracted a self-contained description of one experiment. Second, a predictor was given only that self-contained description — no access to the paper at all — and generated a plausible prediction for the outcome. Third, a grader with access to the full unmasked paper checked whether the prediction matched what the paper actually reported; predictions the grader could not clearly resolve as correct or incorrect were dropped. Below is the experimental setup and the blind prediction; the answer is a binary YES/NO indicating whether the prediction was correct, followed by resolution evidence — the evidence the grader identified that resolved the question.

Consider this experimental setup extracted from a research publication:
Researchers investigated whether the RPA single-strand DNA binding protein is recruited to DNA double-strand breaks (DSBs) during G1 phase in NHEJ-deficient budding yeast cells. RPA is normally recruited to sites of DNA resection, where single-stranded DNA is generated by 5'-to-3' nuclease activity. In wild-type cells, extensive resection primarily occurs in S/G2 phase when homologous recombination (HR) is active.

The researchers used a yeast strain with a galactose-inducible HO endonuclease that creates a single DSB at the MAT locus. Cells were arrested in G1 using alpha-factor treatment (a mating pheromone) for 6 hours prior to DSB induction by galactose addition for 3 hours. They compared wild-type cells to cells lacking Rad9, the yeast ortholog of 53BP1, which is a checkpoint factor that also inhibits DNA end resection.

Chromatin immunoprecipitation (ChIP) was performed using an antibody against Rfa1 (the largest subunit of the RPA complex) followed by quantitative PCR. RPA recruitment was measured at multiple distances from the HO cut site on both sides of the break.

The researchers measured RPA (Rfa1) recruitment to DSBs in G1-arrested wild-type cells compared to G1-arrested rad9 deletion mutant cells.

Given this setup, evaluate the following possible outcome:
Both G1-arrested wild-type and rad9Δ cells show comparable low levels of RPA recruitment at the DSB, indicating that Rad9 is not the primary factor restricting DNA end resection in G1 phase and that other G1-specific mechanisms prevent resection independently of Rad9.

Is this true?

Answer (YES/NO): NO